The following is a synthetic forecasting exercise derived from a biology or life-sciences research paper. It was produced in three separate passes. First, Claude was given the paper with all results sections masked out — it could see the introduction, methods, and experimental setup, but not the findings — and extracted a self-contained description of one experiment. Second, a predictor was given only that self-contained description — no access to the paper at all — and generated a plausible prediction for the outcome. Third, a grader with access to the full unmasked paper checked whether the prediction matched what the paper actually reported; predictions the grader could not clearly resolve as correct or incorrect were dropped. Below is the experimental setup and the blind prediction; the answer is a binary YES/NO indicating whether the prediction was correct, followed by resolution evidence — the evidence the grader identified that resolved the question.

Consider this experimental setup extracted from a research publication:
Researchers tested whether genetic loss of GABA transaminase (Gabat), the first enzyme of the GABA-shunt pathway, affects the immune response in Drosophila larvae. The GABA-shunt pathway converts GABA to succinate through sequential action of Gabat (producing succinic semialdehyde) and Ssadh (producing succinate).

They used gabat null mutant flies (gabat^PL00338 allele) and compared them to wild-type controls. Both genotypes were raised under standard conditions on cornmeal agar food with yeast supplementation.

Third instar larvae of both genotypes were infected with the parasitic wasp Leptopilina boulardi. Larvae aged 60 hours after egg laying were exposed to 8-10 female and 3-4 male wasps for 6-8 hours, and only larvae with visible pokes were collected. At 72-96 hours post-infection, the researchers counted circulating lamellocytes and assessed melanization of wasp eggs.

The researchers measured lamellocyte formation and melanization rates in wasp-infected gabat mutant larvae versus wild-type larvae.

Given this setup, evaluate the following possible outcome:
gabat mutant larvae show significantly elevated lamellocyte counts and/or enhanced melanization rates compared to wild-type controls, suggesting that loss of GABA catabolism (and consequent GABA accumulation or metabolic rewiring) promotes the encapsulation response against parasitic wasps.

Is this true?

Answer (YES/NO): NO